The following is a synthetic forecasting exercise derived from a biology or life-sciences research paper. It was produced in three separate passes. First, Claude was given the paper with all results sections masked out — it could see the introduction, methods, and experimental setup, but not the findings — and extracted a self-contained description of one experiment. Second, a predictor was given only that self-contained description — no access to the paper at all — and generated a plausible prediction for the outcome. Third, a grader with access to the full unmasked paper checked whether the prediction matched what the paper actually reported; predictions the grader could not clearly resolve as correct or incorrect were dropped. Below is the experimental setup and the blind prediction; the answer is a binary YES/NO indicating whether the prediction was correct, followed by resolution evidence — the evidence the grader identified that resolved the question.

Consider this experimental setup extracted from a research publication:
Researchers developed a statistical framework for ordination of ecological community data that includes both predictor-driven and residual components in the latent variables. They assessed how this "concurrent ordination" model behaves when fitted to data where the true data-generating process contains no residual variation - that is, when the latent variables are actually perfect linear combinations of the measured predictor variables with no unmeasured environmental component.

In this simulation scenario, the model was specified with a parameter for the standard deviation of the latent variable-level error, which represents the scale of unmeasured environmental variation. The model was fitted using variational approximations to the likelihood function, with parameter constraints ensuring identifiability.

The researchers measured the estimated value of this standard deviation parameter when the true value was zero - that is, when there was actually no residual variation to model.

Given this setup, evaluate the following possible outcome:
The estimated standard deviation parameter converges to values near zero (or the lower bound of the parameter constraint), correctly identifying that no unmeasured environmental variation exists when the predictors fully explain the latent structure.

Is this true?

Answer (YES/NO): YES